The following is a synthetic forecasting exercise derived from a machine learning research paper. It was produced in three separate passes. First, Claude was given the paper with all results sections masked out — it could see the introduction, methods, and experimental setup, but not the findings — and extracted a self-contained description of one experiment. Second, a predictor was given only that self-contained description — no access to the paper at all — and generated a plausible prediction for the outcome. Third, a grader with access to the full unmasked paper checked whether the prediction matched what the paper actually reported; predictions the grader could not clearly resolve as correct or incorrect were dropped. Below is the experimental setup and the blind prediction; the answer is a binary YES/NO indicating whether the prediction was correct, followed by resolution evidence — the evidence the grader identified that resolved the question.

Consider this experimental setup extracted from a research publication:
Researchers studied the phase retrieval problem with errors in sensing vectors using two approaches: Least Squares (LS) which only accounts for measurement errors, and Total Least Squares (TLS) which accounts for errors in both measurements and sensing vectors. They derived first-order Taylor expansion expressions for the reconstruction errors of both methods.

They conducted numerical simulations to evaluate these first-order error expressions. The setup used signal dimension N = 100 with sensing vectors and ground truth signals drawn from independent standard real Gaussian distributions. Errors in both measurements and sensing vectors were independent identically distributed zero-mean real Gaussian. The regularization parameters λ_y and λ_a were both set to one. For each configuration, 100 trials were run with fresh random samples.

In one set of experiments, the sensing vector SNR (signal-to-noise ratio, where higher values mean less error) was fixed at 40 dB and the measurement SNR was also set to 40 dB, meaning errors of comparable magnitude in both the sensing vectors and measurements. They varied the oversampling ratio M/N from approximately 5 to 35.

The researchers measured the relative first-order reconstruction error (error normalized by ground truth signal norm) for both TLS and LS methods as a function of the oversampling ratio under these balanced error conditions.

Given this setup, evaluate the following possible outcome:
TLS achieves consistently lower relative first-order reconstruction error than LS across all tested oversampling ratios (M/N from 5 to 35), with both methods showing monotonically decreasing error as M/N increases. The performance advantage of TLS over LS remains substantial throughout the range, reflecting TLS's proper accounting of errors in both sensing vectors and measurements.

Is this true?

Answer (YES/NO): NO